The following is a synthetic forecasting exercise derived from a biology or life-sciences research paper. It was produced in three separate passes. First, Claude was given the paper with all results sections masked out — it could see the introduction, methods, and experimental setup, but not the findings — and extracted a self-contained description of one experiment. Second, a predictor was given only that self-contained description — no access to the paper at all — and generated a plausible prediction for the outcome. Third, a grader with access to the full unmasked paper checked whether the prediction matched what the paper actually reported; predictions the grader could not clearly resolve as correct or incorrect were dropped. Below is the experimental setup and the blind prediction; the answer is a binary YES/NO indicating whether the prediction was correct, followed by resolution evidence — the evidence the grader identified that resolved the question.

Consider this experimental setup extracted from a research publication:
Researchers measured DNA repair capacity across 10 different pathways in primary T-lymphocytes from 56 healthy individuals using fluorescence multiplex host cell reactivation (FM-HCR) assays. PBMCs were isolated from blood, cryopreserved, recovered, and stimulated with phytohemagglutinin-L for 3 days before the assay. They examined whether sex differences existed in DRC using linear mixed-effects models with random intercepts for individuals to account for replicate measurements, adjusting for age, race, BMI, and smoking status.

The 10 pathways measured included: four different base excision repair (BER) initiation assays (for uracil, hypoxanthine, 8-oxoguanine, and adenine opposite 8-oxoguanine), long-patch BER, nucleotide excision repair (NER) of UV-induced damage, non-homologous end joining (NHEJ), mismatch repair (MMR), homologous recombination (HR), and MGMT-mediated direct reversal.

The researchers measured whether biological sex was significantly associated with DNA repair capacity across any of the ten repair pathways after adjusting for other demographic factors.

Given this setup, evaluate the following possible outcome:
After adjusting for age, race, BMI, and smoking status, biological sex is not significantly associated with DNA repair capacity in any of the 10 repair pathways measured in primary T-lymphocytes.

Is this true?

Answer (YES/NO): YES